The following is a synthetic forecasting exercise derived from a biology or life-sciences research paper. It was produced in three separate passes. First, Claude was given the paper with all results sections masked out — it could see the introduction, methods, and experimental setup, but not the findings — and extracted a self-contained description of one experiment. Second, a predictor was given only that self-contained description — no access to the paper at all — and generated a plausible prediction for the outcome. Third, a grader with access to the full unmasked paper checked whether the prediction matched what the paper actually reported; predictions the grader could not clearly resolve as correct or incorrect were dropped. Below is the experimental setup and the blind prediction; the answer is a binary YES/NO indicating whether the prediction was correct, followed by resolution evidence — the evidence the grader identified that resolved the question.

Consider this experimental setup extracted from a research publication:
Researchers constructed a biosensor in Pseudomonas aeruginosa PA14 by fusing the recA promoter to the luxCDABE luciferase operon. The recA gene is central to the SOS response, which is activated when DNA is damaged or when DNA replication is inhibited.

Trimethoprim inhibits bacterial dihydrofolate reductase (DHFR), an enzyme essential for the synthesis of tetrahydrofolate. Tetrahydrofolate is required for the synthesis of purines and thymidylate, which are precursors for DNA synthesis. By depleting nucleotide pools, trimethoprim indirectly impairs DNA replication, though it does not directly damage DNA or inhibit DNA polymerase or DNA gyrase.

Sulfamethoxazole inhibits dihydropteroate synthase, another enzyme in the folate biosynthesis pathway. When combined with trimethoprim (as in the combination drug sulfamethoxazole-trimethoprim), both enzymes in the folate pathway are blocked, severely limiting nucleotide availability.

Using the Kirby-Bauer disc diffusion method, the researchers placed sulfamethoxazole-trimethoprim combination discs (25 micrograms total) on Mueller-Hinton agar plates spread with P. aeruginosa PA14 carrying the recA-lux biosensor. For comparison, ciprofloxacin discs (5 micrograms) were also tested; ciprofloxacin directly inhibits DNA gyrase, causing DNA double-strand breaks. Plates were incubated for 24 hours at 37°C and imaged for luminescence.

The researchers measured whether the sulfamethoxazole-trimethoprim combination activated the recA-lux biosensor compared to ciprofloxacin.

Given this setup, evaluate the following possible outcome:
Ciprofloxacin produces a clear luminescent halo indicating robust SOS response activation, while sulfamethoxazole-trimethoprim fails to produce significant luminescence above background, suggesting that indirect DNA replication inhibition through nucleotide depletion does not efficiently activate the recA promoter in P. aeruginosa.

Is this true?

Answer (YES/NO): YES